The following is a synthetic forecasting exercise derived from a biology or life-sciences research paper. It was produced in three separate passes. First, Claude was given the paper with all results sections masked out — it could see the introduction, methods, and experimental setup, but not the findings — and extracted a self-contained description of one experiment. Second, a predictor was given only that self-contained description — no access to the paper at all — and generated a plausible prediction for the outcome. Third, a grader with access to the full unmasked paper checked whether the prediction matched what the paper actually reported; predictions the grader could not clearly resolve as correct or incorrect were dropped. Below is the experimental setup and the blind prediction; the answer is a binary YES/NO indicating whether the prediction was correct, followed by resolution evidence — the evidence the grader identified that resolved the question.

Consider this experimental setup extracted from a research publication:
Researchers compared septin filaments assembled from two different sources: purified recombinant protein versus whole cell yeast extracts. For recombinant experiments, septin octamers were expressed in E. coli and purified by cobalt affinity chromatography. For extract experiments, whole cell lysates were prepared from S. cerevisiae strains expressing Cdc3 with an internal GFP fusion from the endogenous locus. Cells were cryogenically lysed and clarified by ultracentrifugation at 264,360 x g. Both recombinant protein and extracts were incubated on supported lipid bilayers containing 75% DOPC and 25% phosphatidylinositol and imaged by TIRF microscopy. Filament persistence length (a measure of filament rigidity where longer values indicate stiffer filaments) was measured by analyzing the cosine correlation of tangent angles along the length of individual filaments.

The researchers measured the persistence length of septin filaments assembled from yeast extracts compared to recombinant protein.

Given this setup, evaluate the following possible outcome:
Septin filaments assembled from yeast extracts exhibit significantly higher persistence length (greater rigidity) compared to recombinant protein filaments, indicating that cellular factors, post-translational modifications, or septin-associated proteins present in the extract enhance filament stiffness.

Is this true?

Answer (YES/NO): YES